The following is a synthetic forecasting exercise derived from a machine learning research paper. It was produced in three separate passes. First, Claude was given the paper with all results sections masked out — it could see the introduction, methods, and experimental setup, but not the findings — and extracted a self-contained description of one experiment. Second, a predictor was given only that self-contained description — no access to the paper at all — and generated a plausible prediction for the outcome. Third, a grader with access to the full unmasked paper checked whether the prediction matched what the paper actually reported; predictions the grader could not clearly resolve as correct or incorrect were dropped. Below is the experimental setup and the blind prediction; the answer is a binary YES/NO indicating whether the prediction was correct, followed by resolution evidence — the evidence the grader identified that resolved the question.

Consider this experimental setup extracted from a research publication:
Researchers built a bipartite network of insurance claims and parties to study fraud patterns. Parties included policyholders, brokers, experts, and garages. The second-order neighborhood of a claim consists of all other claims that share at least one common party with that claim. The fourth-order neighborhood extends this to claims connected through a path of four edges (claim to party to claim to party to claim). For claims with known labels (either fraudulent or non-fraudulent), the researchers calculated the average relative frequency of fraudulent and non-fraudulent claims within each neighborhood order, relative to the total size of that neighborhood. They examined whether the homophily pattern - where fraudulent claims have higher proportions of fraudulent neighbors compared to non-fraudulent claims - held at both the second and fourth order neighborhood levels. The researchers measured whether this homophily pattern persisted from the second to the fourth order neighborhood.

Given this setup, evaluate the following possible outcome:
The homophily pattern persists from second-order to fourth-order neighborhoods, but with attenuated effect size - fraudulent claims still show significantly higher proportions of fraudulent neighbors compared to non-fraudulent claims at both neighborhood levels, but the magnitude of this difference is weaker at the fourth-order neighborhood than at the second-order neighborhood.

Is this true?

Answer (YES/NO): NO